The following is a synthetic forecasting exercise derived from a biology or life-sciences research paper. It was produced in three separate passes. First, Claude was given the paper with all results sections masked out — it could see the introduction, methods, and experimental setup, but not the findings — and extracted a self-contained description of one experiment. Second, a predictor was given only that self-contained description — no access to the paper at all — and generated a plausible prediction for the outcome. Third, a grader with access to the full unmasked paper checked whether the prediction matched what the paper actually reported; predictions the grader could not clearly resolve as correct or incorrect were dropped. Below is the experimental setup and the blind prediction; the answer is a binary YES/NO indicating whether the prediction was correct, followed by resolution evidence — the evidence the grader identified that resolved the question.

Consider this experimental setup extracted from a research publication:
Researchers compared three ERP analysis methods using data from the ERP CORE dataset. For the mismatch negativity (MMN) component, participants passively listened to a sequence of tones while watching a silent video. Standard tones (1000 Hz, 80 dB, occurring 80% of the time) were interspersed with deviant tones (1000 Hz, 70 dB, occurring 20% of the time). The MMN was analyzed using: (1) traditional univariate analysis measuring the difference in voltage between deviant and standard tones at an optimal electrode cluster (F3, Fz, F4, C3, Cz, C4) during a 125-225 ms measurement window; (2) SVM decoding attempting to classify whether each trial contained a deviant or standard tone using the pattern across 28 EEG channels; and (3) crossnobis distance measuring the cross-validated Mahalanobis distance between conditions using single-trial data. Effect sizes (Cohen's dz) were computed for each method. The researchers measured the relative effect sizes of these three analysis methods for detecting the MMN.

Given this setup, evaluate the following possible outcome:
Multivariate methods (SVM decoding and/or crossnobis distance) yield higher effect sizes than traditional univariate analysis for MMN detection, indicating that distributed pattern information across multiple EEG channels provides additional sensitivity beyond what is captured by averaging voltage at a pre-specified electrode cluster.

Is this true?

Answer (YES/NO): NO